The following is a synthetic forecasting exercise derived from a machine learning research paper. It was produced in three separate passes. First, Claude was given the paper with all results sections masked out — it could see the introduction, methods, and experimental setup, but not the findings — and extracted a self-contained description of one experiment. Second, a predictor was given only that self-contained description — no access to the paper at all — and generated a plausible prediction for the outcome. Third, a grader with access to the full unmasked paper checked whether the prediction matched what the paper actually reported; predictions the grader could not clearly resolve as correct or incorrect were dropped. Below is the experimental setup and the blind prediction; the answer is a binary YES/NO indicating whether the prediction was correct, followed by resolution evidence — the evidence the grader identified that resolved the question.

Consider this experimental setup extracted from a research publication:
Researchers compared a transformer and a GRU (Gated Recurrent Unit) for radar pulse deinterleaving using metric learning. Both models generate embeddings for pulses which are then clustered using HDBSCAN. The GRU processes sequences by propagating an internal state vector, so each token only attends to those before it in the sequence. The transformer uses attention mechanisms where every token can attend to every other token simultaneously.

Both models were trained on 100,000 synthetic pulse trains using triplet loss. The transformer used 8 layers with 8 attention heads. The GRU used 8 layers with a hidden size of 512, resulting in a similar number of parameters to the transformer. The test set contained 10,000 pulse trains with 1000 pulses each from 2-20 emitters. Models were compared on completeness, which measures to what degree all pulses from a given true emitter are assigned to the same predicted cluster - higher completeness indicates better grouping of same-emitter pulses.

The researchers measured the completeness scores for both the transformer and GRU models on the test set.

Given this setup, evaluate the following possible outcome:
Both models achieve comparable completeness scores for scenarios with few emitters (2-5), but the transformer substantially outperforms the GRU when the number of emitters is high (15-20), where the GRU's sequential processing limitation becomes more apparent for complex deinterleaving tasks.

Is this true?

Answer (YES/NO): NO